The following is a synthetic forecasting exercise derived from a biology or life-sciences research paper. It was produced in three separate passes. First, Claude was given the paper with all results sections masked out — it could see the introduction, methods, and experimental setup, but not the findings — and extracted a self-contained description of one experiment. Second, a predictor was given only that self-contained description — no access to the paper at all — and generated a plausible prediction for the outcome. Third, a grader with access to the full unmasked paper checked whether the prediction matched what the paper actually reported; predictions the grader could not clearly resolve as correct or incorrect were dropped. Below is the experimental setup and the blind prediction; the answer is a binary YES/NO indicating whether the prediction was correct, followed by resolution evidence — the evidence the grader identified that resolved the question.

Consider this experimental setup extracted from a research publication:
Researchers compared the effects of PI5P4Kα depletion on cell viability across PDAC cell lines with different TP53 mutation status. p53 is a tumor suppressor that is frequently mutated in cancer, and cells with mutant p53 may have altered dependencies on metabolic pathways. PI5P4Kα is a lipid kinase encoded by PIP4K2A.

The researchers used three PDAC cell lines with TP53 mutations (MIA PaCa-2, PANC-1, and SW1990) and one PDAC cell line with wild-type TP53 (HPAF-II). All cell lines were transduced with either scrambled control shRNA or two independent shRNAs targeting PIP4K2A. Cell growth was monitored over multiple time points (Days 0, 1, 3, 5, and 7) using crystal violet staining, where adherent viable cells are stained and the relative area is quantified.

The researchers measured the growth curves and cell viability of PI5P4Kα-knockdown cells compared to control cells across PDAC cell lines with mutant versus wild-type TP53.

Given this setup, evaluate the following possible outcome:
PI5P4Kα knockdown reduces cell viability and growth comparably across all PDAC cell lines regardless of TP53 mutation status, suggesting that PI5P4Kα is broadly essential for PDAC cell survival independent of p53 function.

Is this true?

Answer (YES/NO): NO